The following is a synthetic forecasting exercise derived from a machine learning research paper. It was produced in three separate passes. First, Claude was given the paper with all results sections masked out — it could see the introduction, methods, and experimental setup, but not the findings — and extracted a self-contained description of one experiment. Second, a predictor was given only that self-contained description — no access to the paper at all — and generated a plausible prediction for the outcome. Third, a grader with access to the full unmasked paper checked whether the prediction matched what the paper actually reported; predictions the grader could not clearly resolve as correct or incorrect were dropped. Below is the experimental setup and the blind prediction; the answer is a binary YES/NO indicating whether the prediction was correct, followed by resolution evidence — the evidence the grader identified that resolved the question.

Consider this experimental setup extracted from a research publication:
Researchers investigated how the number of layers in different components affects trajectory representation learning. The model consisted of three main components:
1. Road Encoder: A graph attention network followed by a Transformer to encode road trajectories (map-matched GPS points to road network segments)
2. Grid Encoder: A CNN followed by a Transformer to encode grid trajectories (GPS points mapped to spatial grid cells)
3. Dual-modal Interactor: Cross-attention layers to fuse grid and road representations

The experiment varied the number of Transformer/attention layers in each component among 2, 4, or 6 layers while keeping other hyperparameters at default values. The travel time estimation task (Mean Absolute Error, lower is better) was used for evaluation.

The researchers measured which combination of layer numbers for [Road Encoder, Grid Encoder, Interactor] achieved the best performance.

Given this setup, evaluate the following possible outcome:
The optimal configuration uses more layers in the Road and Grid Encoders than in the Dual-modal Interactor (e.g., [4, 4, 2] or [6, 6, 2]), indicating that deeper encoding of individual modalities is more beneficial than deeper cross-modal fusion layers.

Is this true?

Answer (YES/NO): NO